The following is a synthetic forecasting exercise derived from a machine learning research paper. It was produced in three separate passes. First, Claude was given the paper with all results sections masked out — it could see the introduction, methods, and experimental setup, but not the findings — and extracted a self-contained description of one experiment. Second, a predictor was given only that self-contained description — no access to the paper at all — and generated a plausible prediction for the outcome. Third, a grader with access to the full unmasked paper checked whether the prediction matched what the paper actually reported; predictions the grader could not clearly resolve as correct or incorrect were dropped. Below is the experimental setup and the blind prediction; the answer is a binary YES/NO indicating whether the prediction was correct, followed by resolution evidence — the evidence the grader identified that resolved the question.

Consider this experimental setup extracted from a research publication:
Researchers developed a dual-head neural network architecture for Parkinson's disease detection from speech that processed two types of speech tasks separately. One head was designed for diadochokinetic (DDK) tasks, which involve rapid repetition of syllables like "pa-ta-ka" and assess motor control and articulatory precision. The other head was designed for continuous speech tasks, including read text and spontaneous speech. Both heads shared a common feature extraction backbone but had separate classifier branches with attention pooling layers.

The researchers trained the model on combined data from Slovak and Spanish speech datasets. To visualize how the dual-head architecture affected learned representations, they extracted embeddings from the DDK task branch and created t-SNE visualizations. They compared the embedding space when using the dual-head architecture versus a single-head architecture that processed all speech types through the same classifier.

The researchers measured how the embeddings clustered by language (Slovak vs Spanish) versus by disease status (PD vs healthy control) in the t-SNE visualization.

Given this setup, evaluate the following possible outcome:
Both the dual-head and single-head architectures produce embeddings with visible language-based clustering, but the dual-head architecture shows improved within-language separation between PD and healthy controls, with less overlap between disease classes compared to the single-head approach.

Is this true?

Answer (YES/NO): NO